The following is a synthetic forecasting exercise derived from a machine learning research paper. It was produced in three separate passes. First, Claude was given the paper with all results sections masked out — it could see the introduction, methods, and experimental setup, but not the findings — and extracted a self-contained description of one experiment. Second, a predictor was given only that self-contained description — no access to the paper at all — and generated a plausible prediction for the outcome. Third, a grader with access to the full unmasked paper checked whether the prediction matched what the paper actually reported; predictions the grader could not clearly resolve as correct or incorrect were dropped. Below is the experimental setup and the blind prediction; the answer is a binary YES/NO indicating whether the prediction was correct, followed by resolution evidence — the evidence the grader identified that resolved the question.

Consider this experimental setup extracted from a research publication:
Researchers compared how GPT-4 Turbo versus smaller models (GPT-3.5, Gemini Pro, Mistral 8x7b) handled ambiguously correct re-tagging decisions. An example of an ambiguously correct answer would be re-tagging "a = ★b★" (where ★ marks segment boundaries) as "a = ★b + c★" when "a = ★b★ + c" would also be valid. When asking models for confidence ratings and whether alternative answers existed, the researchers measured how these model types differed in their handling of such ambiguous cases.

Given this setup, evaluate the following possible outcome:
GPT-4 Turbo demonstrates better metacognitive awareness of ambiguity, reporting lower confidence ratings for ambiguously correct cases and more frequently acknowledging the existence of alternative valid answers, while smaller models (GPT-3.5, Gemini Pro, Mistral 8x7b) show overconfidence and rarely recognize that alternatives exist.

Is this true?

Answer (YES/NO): NO